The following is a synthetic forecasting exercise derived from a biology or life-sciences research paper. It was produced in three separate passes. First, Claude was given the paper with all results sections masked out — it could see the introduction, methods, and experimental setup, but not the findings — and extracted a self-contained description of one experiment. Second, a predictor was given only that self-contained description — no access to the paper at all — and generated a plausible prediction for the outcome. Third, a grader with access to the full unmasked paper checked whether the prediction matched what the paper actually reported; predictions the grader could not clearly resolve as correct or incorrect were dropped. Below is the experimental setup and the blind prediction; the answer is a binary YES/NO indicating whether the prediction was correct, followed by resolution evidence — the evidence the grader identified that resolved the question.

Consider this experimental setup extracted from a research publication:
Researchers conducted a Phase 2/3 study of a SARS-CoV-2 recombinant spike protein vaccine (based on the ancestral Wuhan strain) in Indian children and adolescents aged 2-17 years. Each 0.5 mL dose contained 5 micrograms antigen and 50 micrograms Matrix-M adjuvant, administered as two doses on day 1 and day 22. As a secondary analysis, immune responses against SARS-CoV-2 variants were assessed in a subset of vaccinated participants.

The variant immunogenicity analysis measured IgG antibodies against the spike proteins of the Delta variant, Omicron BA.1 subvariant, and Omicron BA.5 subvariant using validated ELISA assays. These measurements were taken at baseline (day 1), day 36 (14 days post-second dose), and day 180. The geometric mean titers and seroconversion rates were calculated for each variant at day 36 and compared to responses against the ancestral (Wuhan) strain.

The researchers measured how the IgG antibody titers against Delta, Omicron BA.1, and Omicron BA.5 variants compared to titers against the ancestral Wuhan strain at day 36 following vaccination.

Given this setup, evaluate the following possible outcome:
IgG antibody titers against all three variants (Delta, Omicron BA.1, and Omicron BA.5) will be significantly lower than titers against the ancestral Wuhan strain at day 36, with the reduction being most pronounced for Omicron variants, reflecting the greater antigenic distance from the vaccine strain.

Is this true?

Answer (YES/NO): NO